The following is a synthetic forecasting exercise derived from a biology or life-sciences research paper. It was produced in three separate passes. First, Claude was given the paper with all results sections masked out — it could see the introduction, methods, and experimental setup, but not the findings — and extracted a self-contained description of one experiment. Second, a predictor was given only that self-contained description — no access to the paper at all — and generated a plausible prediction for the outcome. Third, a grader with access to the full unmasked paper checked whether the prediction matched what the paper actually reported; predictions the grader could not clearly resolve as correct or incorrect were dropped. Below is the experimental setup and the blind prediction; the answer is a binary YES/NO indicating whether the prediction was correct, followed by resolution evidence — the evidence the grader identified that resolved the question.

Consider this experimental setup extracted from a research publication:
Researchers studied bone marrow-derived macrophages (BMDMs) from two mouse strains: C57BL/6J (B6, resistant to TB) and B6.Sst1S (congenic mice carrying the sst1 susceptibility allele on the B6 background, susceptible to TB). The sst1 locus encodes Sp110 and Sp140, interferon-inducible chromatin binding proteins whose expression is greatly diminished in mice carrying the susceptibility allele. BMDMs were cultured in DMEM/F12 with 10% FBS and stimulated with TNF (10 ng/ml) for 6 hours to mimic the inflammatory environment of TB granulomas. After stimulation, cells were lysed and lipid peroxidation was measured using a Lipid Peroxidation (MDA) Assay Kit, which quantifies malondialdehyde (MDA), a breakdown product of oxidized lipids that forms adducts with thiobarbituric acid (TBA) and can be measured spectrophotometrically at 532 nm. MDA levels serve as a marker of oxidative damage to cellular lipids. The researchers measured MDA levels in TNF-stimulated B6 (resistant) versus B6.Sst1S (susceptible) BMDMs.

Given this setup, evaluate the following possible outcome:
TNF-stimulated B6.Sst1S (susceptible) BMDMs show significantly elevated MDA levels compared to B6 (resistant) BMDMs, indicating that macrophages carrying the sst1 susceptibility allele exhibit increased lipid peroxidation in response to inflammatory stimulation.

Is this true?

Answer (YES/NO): NO